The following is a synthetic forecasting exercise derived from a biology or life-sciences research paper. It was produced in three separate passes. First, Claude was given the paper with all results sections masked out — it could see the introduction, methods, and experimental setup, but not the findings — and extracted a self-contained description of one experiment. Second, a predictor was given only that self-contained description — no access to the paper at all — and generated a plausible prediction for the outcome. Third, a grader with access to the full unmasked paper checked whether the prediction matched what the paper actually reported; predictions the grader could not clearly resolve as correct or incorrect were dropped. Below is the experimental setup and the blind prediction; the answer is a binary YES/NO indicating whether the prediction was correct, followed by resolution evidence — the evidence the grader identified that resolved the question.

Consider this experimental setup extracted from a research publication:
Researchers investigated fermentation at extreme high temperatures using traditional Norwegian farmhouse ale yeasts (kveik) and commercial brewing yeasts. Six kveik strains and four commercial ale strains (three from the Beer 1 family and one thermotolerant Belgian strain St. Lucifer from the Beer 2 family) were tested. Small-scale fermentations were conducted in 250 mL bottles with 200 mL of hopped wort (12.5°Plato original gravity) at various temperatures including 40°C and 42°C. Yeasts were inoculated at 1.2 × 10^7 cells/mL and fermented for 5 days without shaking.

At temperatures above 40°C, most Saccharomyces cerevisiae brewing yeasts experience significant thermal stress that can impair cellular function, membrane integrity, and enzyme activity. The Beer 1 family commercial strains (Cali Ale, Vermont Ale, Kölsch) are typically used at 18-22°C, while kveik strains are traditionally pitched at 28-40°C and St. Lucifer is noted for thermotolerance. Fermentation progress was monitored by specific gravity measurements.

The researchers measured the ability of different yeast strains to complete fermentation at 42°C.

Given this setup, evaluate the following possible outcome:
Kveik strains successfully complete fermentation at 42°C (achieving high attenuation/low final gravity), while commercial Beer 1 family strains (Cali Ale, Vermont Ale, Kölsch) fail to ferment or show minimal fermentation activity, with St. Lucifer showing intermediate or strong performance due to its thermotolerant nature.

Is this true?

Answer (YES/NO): NO